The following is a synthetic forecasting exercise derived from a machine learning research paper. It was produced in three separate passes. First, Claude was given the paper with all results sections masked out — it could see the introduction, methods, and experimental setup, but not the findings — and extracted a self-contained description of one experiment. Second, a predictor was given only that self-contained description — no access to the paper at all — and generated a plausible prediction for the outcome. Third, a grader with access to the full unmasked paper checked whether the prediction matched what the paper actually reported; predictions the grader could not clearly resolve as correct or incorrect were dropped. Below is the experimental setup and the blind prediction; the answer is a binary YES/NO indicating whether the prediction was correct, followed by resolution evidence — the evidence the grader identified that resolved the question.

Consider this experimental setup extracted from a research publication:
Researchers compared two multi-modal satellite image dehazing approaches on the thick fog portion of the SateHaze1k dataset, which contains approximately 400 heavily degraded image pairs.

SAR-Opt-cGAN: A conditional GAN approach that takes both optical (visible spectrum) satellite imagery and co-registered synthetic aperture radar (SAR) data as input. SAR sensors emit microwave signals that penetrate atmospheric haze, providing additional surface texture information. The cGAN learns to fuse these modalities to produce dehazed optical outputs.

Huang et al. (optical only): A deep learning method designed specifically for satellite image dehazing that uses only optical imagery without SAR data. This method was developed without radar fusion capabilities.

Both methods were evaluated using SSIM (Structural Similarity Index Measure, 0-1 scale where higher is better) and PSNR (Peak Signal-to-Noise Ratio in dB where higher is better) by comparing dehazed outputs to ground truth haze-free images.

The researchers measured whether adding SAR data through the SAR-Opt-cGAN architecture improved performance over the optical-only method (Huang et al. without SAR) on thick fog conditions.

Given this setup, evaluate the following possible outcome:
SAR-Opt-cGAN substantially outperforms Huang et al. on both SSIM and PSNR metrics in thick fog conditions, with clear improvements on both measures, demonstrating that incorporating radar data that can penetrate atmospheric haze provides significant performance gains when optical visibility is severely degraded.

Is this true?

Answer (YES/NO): NO